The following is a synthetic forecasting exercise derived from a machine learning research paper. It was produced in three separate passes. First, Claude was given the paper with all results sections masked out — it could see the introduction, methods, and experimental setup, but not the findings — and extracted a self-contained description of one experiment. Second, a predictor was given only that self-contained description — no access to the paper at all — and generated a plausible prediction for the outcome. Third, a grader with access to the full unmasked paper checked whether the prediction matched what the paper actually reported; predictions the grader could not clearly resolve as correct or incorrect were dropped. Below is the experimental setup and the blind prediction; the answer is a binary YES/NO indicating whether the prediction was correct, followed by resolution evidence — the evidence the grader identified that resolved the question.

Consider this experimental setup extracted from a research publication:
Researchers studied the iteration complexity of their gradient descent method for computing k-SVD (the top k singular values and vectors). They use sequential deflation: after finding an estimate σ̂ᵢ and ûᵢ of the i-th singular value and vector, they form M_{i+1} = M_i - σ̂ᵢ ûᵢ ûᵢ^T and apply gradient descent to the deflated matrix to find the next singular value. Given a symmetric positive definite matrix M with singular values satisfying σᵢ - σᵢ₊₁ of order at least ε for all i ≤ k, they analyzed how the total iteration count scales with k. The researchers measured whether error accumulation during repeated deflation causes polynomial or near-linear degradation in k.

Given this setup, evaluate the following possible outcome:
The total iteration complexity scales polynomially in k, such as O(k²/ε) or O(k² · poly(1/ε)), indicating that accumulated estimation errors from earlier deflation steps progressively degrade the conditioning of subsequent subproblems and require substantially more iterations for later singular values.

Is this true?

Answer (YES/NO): YES